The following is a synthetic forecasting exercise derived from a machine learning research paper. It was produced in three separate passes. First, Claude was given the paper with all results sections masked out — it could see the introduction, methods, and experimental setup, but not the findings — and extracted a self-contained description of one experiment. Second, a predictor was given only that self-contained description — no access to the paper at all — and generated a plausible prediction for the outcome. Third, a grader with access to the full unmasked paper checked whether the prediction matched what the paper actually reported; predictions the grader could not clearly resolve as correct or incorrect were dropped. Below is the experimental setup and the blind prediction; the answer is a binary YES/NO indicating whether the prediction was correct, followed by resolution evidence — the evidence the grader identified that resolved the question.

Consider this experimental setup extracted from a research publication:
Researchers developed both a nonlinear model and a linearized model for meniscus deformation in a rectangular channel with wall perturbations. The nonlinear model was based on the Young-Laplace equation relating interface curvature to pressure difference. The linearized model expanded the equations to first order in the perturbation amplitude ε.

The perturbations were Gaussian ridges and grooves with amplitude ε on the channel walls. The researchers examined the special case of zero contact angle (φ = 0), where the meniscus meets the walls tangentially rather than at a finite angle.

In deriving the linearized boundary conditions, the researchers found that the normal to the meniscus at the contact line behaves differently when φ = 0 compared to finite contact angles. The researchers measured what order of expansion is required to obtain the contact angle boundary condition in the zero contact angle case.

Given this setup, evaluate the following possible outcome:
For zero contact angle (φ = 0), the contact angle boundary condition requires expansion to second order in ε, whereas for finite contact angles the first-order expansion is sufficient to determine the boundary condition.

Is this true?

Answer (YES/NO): YES